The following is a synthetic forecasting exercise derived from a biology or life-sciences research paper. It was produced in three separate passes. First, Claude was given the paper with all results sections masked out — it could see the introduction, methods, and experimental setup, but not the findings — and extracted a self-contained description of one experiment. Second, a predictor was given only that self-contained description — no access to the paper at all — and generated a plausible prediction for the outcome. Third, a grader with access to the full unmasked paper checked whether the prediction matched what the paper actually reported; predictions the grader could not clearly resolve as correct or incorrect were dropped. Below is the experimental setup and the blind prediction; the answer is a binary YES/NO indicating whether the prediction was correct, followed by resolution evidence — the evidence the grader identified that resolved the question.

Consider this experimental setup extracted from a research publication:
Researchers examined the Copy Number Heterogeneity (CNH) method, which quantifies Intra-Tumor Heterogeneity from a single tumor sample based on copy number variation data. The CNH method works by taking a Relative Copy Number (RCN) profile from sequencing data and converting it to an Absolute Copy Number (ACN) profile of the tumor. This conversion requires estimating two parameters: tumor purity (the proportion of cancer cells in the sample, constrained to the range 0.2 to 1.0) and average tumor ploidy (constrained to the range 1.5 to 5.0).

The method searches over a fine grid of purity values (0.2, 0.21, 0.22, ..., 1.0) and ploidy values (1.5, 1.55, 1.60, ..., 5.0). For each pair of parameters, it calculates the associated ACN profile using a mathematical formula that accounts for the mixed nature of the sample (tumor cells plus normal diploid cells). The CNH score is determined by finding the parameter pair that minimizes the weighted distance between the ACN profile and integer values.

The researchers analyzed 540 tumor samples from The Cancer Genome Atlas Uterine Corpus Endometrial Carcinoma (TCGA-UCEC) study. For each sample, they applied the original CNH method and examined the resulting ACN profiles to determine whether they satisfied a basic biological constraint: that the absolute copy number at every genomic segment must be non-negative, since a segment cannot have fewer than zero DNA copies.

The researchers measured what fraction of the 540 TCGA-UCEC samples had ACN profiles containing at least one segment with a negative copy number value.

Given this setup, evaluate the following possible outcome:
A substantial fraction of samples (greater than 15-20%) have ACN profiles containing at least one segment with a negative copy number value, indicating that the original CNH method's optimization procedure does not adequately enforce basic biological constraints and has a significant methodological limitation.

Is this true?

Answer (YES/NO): YES